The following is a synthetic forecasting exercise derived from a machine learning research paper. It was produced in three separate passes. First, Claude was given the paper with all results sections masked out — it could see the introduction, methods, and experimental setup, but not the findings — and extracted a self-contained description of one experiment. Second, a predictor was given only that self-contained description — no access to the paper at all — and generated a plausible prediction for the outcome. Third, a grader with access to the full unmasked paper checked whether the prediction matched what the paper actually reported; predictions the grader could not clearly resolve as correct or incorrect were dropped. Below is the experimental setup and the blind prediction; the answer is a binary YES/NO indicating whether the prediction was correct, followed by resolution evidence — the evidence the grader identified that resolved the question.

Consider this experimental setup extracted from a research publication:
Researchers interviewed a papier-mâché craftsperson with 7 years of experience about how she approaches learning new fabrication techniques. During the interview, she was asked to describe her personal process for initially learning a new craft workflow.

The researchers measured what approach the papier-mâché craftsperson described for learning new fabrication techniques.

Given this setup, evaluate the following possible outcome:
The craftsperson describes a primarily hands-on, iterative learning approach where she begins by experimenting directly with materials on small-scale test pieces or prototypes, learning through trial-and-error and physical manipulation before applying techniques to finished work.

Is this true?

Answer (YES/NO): NO